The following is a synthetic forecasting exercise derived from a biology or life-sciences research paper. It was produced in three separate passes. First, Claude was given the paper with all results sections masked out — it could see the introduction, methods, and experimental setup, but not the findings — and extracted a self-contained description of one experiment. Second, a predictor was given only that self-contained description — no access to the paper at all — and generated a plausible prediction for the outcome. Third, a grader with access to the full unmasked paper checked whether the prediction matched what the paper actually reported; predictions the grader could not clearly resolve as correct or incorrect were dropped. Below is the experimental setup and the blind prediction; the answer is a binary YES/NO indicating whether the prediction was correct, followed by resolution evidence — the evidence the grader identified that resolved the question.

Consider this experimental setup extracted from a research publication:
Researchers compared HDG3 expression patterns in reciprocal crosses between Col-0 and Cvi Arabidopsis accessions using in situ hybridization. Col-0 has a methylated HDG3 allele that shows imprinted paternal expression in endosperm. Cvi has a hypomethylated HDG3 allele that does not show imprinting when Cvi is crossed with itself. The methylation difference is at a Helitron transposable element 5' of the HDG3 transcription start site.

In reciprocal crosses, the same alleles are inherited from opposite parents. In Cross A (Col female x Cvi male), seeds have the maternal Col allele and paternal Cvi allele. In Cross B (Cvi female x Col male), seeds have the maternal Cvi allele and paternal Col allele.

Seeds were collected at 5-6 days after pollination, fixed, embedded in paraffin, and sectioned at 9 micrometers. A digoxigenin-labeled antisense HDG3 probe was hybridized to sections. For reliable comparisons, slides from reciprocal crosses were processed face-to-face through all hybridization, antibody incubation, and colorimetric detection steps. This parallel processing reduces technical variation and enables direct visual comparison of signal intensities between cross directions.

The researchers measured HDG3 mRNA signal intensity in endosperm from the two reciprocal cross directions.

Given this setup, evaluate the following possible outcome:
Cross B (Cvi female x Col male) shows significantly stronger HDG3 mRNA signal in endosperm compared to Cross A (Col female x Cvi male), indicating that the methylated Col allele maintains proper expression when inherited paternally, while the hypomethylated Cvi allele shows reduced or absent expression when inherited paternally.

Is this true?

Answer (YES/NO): YES